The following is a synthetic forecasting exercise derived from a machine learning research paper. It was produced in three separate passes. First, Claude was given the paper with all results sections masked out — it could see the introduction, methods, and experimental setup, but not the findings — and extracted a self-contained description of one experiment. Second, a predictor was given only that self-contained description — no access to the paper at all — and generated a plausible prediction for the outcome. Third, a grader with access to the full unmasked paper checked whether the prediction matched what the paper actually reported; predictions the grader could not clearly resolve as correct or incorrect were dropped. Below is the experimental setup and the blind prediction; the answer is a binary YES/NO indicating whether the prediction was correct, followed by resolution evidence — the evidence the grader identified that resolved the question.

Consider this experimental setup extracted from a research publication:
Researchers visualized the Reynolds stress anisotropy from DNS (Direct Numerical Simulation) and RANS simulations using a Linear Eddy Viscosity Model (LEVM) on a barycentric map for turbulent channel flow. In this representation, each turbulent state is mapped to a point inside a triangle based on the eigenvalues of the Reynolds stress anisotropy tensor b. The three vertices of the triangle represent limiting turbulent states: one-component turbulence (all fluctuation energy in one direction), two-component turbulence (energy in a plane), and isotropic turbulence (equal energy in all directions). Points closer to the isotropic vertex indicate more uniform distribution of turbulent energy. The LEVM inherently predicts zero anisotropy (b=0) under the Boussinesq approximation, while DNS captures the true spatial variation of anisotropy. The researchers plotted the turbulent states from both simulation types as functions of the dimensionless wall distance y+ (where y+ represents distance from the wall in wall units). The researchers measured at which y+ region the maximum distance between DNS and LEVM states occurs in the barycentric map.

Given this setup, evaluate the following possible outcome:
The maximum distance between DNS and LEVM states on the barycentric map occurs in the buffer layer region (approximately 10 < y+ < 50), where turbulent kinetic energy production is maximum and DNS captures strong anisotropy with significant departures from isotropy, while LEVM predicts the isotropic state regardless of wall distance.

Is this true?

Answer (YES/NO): NO